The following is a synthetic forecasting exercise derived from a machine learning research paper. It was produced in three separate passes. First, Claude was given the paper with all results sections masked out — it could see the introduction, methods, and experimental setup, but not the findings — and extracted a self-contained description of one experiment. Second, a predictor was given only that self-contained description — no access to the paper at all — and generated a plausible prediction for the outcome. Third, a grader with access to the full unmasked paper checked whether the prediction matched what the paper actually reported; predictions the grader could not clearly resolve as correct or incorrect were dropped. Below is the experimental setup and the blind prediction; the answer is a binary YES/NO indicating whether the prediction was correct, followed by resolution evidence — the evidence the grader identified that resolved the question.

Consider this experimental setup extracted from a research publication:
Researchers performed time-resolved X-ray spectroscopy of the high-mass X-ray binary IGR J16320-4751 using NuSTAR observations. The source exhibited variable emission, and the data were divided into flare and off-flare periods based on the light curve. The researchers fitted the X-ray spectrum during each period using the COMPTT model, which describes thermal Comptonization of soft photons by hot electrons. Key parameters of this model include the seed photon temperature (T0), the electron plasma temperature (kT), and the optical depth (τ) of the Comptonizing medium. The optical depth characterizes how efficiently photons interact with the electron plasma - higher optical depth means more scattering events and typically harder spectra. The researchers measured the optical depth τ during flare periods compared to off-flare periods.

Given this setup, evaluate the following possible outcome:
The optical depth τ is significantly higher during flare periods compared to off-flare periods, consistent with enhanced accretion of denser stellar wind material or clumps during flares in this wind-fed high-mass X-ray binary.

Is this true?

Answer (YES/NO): YES